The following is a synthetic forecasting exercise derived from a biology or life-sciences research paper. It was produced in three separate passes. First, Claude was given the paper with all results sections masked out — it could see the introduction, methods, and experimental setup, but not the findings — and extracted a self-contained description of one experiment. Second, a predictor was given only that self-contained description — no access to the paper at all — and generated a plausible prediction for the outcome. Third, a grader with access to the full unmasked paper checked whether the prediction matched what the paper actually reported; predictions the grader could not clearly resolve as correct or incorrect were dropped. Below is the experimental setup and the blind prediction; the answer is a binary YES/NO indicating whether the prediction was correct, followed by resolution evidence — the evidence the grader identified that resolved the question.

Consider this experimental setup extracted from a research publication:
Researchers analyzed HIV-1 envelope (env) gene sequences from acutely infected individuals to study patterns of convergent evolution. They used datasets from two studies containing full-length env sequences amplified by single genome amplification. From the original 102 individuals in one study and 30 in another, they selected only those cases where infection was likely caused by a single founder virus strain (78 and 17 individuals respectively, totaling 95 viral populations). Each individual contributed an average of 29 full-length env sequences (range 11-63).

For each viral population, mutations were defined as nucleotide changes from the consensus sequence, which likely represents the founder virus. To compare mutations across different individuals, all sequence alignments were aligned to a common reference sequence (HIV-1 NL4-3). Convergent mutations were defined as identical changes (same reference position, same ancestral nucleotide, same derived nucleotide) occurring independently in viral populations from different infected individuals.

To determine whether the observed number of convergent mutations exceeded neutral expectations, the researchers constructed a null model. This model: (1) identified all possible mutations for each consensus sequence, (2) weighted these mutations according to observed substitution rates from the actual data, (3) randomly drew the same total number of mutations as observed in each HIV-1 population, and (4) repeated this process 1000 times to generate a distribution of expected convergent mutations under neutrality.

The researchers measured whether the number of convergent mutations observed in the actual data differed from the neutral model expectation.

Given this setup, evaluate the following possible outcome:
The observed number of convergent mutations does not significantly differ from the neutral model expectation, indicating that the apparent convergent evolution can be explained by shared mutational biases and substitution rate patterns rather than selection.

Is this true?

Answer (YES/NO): NO